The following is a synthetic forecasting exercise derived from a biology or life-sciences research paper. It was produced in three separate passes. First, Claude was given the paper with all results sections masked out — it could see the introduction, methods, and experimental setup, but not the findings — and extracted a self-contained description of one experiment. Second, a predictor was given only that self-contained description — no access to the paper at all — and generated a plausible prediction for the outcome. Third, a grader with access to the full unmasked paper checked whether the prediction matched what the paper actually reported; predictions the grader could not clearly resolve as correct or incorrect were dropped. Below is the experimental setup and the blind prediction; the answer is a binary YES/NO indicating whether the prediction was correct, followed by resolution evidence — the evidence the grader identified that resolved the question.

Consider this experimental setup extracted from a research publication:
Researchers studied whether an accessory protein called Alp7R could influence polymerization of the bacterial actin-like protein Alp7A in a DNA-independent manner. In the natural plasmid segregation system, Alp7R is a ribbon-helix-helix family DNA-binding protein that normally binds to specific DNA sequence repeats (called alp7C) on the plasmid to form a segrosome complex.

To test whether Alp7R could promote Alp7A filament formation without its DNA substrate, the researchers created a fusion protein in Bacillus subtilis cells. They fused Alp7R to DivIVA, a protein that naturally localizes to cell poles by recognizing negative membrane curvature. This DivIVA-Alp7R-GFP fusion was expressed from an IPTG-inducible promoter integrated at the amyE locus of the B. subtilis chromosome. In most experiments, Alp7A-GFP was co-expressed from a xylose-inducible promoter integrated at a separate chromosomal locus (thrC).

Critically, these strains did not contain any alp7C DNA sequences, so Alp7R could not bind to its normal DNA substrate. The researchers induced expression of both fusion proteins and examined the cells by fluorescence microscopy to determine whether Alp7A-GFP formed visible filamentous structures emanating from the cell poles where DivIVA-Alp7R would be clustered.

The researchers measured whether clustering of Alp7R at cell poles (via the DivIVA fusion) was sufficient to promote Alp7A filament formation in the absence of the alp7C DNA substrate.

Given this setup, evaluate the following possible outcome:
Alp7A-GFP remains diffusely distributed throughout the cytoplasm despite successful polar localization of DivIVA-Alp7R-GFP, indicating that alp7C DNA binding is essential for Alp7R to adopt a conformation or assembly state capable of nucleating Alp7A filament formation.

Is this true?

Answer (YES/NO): NO